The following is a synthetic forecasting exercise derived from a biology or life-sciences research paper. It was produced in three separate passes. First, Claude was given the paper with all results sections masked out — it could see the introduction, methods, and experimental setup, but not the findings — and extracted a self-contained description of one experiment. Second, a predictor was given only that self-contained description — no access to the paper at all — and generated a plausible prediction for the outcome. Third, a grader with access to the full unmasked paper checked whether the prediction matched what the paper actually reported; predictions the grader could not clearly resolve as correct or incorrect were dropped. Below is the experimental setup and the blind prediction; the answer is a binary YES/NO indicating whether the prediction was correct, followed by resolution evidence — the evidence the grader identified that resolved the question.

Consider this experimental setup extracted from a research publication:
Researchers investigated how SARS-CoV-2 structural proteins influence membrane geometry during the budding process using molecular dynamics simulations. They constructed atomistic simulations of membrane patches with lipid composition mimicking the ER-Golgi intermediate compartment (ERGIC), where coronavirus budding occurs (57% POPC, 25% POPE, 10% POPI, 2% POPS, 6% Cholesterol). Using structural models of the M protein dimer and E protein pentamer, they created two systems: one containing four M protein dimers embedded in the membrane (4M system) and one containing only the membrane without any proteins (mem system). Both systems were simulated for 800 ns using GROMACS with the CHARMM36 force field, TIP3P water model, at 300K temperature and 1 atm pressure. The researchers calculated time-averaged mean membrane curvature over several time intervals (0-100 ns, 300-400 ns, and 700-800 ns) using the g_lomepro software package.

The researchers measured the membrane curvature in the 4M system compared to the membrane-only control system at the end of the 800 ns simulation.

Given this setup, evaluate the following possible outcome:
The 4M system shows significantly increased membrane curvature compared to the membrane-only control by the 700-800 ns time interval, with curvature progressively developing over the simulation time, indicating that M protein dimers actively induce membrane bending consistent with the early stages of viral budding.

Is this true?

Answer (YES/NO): YES